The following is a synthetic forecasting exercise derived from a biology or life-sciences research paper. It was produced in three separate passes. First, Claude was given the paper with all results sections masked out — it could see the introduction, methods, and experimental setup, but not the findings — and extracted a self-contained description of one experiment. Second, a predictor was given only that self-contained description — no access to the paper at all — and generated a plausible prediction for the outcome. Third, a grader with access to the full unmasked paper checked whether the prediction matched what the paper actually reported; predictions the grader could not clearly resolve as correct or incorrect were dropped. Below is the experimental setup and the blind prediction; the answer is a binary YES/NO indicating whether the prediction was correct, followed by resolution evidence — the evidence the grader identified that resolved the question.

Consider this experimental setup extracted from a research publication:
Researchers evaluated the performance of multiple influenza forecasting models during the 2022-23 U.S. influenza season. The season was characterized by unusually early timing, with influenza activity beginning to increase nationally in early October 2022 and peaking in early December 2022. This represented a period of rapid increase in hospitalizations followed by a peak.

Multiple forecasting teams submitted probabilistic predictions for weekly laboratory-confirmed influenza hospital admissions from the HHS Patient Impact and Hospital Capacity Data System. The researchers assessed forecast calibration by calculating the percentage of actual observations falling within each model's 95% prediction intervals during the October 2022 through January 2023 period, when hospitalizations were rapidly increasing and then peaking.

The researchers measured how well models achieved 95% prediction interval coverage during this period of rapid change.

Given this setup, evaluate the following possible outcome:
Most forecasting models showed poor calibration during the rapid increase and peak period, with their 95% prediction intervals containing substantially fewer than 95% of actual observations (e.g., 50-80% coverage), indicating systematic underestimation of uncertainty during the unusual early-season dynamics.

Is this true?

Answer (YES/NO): YES